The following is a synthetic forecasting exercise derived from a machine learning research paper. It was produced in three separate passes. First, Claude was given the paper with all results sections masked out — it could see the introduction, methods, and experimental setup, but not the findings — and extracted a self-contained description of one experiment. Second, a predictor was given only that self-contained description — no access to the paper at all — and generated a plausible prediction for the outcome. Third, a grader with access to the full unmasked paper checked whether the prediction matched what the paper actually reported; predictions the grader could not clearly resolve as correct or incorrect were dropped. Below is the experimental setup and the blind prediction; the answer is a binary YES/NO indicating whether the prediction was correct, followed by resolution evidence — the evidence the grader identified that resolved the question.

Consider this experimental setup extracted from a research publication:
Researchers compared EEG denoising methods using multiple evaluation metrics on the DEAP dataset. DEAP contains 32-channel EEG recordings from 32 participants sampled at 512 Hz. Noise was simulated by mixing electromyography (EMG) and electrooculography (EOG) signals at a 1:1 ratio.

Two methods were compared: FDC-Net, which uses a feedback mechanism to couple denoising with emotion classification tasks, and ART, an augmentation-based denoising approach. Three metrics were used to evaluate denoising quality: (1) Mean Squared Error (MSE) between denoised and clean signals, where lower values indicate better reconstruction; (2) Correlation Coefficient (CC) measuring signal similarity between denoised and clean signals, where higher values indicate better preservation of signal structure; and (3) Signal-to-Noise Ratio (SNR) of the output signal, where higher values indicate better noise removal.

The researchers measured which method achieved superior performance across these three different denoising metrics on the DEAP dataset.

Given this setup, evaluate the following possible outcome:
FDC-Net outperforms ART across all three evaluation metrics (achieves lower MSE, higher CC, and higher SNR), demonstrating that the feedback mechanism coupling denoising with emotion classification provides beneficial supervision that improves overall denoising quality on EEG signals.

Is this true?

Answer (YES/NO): NO